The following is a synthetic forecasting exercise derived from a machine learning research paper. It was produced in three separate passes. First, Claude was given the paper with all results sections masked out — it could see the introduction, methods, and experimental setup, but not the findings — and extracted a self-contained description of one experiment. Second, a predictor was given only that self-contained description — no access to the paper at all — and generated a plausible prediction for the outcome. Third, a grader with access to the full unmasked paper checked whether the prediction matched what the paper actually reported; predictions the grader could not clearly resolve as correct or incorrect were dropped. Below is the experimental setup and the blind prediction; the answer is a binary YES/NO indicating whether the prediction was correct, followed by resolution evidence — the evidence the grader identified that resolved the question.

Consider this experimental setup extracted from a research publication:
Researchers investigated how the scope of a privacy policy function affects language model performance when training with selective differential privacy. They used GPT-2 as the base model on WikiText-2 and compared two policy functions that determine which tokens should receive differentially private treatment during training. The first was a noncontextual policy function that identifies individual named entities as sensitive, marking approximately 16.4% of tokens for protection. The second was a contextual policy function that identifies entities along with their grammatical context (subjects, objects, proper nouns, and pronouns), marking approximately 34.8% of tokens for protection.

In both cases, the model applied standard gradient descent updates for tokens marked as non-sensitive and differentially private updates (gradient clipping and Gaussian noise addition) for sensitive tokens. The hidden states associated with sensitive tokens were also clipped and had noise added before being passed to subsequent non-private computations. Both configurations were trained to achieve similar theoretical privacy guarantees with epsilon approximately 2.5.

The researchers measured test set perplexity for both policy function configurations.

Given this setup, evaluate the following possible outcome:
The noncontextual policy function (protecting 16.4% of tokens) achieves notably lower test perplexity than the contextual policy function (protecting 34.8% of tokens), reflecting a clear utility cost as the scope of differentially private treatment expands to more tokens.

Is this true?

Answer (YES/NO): YES